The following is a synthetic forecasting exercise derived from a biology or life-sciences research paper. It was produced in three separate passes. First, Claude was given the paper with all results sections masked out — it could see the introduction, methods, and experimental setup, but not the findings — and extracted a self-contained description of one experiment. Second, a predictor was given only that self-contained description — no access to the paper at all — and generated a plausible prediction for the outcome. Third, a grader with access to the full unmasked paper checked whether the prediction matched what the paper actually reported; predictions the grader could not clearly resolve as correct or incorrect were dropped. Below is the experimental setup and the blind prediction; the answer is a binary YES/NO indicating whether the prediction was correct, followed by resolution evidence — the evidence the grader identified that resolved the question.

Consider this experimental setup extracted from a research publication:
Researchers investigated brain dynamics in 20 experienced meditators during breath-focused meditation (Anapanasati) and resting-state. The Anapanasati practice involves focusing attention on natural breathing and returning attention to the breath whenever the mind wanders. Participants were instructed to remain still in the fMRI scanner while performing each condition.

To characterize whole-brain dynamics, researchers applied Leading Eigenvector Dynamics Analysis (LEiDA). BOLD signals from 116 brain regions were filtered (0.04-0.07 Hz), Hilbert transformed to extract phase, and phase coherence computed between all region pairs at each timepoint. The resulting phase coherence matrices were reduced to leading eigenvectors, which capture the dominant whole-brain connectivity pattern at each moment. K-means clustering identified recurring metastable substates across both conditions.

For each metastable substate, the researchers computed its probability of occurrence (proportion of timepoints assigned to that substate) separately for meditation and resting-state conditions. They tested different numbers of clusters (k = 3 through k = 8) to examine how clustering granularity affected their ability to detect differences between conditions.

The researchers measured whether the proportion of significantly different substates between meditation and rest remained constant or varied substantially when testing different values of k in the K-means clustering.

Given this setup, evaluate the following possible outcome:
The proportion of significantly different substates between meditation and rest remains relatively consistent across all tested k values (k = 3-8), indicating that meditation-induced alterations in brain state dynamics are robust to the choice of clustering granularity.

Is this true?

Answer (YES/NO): NO